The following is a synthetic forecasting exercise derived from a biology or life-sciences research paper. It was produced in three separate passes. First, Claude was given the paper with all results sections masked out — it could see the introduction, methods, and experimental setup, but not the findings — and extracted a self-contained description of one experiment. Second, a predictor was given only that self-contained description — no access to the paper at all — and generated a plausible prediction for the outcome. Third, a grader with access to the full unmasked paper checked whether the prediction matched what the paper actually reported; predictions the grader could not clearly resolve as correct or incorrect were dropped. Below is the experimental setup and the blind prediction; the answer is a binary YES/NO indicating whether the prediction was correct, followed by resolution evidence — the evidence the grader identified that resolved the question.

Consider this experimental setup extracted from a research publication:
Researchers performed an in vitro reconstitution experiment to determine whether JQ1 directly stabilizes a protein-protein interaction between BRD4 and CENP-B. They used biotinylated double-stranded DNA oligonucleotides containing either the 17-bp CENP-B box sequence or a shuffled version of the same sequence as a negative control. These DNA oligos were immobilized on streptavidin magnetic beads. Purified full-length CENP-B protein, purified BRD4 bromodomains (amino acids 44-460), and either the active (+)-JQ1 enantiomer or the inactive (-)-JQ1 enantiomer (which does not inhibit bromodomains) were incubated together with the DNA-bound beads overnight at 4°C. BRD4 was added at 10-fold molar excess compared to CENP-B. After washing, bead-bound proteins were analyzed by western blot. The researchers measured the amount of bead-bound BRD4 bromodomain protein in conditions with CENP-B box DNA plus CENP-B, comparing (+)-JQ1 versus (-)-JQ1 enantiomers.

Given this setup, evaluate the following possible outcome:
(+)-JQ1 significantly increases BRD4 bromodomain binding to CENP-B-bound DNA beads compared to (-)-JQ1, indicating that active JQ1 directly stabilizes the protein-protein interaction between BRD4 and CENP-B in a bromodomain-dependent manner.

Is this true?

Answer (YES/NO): YES